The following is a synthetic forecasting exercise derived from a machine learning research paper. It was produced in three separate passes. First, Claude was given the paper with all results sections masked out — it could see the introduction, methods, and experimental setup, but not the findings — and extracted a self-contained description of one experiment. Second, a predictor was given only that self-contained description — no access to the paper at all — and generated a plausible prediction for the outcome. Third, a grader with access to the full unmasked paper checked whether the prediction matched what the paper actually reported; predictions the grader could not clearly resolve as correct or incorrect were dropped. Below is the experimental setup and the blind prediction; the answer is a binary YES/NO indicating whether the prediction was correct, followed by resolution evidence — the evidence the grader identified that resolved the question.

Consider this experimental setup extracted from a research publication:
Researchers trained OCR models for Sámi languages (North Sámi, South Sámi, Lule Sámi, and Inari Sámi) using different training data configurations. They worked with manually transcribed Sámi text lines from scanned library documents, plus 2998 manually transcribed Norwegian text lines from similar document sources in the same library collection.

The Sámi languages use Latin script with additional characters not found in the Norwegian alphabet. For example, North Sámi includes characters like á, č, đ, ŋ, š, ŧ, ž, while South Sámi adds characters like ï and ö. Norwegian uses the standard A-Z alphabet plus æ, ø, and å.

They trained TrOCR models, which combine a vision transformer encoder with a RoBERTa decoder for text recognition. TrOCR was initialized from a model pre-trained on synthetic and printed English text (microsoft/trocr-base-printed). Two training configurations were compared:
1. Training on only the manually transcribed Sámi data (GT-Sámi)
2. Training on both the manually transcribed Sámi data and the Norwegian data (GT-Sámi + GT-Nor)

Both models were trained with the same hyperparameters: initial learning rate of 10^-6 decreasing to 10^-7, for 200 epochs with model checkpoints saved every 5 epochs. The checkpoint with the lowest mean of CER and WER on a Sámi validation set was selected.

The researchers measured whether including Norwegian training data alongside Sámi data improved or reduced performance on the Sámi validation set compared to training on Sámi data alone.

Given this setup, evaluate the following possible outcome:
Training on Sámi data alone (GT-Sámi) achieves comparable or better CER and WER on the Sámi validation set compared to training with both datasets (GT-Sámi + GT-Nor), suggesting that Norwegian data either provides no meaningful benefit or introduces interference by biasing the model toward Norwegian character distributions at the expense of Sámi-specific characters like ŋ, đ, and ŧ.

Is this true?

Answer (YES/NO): NO